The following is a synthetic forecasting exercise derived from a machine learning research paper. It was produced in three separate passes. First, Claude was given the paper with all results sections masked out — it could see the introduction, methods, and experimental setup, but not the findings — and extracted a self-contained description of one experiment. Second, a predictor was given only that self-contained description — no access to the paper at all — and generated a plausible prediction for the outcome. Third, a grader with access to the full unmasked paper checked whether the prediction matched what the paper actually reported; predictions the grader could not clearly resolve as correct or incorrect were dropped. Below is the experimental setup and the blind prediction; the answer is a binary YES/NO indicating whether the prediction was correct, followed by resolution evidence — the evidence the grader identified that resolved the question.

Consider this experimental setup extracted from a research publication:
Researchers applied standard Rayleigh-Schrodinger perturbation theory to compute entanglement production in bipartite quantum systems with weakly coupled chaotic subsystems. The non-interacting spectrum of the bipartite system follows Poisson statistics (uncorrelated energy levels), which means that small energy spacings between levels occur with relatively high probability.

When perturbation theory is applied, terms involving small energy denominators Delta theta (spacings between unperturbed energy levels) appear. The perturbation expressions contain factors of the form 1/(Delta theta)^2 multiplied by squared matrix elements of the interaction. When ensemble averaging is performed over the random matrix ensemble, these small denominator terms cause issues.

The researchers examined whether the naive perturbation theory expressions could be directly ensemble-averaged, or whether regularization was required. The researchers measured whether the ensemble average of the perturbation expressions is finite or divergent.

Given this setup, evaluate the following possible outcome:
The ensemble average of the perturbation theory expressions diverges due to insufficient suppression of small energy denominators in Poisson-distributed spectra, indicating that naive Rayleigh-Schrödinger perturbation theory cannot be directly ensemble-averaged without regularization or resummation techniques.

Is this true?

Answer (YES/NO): YES